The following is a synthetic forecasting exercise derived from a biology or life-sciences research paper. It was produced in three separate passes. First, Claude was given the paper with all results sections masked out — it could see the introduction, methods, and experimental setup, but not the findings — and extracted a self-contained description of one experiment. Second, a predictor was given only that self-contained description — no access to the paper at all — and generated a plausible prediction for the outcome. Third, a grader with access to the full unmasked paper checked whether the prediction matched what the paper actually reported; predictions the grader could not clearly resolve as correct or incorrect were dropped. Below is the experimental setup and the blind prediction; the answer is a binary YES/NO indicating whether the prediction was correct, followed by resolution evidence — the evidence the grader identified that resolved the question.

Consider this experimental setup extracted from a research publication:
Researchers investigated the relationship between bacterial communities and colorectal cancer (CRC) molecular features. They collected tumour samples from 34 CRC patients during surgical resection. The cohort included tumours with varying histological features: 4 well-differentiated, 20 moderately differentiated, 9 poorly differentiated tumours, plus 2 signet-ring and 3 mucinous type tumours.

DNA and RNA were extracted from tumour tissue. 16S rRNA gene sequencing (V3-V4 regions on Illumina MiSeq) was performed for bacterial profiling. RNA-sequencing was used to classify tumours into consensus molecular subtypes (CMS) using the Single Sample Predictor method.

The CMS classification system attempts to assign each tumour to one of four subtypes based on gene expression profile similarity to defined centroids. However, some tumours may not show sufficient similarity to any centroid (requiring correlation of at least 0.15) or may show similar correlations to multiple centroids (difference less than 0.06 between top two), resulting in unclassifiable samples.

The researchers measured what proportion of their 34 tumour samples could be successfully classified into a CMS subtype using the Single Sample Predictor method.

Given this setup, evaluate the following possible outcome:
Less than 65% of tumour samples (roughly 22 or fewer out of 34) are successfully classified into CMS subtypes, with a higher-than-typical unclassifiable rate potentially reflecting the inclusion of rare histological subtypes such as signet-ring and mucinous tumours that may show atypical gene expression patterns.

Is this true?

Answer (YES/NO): NO